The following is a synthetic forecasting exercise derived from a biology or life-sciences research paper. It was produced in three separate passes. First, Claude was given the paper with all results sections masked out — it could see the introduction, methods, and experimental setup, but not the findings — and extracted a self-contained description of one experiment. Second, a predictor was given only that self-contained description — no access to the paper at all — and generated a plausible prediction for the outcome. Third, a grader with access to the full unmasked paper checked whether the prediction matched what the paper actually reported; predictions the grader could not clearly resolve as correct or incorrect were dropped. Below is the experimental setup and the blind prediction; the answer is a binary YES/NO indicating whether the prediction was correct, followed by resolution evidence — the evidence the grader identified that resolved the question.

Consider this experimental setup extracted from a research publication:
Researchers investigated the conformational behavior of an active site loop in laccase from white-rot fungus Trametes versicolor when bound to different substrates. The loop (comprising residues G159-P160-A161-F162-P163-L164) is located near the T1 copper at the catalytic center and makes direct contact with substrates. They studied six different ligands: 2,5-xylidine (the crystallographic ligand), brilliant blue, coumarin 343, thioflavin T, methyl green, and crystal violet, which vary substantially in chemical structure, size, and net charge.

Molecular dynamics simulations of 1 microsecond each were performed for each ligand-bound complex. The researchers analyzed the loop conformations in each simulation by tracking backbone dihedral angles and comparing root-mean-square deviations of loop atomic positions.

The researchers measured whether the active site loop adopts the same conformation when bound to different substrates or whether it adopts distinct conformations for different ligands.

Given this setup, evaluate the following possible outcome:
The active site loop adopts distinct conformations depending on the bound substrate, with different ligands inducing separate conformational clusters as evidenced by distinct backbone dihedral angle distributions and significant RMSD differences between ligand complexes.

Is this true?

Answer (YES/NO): YES